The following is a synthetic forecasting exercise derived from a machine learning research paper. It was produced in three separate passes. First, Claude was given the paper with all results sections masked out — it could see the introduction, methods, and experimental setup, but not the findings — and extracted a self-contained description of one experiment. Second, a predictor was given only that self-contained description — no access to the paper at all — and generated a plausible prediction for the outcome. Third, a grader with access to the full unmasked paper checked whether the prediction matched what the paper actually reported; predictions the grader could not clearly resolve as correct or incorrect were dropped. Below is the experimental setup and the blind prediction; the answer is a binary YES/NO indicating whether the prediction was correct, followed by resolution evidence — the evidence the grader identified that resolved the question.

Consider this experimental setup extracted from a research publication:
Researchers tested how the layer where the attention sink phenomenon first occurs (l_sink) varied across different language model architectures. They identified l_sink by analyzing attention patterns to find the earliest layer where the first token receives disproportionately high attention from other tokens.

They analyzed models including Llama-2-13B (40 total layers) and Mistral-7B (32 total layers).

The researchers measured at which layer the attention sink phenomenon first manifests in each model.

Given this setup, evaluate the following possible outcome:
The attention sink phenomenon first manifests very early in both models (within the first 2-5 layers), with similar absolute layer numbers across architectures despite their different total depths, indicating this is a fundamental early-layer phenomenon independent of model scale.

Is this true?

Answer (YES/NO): YES